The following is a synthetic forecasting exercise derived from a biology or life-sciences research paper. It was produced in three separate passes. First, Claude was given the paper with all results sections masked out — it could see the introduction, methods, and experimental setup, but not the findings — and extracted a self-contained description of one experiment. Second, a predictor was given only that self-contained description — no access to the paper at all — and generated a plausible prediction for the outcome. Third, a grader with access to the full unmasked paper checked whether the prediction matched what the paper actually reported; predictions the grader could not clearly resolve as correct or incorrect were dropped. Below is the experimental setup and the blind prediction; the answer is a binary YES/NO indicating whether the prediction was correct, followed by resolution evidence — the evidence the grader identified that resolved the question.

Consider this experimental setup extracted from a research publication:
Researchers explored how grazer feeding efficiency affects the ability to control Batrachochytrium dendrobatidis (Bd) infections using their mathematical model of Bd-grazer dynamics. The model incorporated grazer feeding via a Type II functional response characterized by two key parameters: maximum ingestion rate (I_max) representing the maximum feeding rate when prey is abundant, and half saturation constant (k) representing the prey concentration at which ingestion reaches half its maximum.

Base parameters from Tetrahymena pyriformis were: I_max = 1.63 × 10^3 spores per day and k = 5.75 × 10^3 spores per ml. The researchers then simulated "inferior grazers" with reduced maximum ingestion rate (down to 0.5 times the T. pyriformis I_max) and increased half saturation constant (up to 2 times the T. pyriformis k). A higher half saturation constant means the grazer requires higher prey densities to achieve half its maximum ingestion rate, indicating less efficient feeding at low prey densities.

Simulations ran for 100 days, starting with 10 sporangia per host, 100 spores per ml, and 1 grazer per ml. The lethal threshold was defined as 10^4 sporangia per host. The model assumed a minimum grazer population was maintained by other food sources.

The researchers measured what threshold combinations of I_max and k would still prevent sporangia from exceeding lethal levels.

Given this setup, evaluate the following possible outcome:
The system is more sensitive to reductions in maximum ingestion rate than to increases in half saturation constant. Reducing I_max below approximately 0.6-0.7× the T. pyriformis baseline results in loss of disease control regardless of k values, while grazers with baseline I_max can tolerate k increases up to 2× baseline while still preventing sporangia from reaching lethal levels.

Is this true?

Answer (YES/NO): NO